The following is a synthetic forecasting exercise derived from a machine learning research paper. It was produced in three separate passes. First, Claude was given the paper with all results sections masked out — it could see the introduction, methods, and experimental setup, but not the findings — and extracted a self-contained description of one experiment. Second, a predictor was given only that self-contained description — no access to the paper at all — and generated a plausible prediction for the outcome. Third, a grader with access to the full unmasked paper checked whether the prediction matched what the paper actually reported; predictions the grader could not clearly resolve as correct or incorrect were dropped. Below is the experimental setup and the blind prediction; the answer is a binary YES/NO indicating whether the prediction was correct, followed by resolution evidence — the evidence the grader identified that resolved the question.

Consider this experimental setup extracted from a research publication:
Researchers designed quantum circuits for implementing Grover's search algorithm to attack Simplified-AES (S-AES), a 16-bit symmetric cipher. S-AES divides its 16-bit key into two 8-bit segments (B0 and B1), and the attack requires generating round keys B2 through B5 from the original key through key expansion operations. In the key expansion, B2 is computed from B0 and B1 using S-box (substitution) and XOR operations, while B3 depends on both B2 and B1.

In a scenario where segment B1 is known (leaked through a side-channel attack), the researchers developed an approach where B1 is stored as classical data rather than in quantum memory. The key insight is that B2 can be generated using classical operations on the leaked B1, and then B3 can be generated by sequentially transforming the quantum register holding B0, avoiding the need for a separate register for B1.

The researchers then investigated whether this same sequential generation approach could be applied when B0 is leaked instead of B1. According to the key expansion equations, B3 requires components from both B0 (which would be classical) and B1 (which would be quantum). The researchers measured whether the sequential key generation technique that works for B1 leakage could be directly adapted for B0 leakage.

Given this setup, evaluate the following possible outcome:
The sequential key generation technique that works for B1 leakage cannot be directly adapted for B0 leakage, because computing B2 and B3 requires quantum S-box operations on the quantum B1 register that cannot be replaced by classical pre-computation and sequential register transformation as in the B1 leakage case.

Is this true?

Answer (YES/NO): YES